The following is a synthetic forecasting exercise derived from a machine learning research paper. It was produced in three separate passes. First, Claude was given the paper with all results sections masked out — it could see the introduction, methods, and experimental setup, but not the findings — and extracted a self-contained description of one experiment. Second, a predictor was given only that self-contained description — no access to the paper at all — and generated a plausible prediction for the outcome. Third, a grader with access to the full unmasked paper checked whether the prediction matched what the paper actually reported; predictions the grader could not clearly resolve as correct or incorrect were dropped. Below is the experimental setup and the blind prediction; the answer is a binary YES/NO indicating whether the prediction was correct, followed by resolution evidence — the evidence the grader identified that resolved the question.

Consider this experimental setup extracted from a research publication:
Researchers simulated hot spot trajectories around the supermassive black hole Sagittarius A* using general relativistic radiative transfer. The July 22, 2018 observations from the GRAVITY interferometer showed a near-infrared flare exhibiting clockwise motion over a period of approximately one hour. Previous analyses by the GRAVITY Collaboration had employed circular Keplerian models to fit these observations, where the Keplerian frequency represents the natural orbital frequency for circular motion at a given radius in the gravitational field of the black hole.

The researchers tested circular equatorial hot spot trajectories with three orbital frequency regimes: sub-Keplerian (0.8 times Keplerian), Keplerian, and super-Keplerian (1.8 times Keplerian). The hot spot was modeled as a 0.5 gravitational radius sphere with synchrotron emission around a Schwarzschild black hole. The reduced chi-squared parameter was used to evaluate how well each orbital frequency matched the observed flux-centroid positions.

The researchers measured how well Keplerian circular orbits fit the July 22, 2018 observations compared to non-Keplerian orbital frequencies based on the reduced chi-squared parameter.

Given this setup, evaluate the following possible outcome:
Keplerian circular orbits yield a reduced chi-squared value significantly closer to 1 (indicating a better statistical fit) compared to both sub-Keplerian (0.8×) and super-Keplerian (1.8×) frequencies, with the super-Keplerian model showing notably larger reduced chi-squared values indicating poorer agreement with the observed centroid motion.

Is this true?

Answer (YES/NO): NO